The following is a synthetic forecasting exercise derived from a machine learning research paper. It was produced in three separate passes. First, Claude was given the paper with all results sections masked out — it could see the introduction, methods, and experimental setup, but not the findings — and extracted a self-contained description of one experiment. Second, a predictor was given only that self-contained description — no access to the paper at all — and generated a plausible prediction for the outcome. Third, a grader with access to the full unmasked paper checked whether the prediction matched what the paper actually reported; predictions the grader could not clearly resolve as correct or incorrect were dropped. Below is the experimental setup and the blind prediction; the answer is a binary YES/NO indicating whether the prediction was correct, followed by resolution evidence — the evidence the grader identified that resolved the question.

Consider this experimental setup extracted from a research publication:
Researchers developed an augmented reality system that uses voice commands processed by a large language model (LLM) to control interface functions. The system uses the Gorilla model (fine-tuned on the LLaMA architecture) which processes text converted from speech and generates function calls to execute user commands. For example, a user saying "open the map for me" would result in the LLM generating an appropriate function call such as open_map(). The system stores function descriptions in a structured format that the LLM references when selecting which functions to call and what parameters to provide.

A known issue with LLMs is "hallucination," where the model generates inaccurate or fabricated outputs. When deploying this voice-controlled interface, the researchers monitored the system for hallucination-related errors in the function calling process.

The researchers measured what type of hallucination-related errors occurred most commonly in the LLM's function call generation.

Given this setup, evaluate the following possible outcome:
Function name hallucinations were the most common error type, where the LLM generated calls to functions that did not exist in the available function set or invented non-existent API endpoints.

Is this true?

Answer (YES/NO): NO